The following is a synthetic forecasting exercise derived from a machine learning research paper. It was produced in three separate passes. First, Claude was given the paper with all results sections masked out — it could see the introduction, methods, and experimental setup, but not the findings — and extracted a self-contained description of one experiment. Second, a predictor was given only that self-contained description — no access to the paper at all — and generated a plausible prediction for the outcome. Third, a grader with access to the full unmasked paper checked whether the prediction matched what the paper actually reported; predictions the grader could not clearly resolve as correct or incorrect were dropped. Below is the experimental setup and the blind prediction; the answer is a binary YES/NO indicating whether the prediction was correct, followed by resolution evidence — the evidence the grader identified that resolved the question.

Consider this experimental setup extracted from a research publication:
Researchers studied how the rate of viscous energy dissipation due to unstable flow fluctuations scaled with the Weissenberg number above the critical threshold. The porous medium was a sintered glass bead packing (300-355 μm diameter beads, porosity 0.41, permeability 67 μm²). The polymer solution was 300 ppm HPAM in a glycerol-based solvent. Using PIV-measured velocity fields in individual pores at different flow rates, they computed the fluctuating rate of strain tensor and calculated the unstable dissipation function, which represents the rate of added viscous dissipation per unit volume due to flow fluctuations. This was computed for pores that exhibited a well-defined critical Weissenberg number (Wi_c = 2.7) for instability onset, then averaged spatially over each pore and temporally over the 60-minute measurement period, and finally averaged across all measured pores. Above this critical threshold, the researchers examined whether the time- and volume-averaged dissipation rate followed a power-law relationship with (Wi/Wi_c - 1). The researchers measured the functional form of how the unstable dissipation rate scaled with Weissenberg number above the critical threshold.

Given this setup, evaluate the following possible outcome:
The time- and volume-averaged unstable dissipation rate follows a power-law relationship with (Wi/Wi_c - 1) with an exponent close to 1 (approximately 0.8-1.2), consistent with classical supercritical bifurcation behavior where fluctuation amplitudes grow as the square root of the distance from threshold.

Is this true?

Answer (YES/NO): NO